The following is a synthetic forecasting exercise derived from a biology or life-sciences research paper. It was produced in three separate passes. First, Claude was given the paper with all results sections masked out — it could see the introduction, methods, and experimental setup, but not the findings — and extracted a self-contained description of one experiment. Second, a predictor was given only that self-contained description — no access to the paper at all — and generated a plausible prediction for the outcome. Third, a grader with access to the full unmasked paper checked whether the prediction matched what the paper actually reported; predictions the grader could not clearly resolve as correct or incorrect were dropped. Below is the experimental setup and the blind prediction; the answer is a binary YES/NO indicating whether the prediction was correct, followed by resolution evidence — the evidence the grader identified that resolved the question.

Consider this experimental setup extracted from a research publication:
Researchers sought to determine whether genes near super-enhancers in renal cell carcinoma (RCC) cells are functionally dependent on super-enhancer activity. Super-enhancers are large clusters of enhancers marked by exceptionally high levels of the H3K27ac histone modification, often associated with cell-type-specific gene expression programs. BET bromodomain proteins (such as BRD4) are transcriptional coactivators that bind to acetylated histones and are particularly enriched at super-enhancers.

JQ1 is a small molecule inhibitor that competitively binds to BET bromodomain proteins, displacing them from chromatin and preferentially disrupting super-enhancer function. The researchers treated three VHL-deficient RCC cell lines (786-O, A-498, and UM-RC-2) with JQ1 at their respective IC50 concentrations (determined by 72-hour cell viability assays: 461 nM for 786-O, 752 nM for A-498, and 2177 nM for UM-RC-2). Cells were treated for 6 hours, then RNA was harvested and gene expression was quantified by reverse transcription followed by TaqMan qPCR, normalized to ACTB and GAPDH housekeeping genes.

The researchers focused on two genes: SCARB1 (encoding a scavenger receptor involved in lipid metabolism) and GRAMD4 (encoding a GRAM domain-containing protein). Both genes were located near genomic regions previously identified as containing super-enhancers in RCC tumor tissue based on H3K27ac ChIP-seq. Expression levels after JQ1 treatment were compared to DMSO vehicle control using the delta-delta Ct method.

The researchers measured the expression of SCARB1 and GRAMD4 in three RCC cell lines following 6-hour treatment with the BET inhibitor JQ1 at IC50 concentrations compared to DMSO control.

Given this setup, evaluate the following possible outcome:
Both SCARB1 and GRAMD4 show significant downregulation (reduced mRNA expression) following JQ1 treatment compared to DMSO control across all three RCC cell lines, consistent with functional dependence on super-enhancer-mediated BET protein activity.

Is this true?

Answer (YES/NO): NO